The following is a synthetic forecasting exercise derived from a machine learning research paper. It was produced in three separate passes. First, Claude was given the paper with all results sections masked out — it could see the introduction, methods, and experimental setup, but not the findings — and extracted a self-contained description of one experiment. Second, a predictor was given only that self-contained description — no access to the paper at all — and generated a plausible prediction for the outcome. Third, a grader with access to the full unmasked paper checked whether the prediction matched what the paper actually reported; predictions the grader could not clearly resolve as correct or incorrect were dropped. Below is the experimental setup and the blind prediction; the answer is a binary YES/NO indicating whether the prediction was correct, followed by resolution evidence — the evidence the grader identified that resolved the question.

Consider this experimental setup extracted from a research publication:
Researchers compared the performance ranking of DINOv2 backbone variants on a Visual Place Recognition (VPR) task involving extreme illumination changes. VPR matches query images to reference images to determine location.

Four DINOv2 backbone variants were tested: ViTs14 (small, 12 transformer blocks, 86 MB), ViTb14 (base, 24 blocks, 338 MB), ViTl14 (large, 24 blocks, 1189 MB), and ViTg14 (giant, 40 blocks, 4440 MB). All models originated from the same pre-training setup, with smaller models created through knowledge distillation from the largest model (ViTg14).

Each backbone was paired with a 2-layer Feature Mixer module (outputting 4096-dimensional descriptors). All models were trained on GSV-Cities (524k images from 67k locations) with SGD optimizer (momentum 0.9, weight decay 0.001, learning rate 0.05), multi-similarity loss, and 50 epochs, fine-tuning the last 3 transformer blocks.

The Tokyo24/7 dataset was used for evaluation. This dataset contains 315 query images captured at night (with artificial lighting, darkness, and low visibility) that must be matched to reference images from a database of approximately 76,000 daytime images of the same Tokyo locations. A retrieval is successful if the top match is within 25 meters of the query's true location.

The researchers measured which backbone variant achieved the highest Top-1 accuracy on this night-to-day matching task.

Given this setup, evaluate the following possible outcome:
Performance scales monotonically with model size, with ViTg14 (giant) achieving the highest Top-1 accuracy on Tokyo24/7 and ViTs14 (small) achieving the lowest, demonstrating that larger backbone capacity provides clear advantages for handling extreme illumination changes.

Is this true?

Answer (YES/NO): NO